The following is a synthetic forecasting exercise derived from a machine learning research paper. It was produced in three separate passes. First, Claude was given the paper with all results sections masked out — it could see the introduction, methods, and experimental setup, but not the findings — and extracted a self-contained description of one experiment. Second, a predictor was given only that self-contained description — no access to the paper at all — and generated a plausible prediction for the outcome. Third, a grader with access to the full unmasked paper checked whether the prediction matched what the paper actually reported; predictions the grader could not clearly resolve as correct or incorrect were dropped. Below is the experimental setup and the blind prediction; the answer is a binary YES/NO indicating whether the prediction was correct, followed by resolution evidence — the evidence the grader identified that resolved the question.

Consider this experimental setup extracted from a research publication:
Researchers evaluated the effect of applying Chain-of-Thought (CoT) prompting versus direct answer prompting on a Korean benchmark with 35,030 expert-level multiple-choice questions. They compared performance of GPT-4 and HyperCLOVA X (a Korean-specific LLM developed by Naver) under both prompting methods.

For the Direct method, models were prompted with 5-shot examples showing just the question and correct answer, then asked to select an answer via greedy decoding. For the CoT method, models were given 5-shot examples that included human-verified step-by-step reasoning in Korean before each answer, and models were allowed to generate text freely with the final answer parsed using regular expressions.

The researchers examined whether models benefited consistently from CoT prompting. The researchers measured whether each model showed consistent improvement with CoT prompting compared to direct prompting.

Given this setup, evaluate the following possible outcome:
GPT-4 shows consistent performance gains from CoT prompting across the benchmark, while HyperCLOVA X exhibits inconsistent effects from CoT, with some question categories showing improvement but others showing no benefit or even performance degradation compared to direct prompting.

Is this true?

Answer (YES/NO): NO